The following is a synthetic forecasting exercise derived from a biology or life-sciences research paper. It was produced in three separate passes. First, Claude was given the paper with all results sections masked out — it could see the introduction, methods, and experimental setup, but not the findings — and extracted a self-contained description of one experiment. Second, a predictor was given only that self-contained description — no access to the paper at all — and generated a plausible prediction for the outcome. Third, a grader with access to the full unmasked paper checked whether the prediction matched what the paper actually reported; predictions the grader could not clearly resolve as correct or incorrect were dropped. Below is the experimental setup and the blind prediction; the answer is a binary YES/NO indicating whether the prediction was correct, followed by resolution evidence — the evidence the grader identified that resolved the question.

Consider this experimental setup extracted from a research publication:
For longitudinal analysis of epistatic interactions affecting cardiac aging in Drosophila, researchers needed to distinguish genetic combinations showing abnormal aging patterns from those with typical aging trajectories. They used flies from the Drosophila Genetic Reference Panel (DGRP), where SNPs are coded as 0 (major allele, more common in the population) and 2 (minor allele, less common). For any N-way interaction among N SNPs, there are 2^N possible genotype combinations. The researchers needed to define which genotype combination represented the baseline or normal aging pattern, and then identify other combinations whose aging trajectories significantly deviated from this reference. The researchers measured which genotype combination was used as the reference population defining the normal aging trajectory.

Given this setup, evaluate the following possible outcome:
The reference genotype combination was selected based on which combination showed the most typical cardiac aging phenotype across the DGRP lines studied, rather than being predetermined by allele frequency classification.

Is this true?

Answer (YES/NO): NO